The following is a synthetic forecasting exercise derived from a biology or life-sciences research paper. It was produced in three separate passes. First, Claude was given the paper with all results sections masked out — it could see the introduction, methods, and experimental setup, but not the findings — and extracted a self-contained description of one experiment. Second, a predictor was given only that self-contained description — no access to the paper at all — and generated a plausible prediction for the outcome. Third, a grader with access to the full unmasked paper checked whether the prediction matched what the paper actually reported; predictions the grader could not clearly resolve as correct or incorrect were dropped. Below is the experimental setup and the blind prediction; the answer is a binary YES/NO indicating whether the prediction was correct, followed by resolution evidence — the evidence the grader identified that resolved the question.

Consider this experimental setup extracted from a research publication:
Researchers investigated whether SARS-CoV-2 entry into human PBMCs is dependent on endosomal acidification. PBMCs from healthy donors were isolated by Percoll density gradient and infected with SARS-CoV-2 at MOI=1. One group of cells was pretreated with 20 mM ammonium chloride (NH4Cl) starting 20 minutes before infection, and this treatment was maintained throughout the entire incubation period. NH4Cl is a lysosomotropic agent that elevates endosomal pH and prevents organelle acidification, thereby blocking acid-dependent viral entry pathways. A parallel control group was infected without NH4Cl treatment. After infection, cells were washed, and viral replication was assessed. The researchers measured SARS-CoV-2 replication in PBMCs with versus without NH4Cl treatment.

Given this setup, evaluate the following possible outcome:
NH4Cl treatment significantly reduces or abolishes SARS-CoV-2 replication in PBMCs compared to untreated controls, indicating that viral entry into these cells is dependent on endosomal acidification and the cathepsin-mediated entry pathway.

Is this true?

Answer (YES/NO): NO